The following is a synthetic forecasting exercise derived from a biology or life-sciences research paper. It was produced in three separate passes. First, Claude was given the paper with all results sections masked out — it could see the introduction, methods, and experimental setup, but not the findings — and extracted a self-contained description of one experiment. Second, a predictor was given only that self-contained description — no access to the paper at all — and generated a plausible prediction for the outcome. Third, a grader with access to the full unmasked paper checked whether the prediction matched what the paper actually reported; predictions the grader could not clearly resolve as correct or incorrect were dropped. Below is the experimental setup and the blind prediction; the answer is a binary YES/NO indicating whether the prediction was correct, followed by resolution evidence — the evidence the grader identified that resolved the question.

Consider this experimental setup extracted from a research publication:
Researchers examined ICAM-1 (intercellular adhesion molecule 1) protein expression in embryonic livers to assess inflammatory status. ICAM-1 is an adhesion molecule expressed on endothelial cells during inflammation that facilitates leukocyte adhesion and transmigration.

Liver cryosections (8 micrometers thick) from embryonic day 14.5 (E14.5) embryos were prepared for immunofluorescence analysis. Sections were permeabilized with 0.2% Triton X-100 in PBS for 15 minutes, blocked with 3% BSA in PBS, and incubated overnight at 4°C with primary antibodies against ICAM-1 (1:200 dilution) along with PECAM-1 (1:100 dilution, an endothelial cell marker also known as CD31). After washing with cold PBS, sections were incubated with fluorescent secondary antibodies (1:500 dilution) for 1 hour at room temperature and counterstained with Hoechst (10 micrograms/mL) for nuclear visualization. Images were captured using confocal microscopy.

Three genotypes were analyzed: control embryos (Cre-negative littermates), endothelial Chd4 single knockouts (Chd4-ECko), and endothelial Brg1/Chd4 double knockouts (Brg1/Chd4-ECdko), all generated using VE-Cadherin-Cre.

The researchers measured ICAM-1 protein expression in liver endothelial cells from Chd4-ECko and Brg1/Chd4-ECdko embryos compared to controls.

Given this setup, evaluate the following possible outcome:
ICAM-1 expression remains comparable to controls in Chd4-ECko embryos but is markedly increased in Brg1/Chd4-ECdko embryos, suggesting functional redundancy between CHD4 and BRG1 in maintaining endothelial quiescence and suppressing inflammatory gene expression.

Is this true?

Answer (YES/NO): NO